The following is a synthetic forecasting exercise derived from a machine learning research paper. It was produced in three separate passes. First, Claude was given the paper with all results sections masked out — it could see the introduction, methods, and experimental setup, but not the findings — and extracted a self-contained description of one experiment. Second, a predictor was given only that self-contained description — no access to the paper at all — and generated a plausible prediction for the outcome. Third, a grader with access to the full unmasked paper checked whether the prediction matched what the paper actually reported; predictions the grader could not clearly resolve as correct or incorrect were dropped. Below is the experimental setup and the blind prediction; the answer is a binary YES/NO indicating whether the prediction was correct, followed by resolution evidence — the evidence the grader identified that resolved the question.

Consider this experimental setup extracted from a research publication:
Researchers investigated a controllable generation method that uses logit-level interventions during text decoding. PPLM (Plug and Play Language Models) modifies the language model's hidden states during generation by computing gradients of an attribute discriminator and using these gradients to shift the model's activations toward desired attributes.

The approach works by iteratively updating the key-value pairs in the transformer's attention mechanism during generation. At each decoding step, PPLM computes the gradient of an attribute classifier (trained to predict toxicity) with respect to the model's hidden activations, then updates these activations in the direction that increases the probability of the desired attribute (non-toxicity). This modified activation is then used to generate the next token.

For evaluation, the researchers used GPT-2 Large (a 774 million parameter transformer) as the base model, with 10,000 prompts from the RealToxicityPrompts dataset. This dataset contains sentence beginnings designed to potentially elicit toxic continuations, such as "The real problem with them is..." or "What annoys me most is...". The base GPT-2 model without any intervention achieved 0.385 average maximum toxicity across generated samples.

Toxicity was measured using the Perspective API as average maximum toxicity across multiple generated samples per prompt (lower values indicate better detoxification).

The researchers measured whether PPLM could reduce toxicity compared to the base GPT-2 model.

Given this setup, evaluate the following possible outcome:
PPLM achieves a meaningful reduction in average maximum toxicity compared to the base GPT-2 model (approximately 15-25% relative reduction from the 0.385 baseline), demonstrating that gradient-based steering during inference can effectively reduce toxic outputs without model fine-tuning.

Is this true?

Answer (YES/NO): NO